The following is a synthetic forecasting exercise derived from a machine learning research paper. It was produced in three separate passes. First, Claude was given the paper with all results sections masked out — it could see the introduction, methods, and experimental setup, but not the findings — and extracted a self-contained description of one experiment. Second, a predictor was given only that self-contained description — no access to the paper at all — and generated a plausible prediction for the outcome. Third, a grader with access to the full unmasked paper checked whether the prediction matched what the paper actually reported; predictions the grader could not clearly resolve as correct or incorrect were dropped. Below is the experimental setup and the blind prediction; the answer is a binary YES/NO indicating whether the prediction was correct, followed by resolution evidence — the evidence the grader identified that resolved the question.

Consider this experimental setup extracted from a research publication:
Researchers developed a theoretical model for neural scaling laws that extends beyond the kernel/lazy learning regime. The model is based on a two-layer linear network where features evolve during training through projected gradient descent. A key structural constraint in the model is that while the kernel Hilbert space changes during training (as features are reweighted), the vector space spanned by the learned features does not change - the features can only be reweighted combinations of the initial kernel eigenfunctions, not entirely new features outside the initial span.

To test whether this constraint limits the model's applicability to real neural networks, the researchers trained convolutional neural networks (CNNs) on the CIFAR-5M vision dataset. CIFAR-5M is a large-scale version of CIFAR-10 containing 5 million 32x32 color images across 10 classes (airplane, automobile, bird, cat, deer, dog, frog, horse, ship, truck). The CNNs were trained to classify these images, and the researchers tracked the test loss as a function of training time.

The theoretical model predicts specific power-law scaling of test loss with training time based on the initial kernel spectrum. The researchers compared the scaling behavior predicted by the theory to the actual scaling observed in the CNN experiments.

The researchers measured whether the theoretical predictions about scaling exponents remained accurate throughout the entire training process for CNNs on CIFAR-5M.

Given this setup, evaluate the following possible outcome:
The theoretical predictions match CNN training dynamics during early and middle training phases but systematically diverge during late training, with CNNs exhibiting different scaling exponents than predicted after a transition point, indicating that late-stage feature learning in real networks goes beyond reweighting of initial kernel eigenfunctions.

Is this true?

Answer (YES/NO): YES